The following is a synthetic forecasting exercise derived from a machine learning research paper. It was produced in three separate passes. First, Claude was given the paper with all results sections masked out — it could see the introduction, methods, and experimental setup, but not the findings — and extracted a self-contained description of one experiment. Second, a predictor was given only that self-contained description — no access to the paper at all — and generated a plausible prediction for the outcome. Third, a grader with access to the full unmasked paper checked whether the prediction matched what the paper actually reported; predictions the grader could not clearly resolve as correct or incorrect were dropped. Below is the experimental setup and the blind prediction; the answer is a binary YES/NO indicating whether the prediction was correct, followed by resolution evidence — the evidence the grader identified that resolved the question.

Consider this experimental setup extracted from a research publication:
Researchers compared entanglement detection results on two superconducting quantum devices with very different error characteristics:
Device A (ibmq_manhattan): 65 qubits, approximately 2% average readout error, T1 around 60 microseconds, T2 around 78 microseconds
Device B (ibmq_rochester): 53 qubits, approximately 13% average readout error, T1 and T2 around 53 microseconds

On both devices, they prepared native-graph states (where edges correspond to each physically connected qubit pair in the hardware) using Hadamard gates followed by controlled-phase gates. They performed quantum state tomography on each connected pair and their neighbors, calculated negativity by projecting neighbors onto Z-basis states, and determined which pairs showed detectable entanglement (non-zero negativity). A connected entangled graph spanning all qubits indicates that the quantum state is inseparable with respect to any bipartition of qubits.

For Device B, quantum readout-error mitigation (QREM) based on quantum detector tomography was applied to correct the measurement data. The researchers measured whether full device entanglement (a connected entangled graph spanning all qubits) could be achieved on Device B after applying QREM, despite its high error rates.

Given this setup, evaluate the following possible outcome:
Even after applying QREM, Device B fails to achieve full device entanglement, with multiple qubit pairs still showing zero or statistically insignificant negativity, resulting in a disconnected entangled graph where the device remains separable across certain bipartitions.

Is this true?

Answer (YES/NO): NO